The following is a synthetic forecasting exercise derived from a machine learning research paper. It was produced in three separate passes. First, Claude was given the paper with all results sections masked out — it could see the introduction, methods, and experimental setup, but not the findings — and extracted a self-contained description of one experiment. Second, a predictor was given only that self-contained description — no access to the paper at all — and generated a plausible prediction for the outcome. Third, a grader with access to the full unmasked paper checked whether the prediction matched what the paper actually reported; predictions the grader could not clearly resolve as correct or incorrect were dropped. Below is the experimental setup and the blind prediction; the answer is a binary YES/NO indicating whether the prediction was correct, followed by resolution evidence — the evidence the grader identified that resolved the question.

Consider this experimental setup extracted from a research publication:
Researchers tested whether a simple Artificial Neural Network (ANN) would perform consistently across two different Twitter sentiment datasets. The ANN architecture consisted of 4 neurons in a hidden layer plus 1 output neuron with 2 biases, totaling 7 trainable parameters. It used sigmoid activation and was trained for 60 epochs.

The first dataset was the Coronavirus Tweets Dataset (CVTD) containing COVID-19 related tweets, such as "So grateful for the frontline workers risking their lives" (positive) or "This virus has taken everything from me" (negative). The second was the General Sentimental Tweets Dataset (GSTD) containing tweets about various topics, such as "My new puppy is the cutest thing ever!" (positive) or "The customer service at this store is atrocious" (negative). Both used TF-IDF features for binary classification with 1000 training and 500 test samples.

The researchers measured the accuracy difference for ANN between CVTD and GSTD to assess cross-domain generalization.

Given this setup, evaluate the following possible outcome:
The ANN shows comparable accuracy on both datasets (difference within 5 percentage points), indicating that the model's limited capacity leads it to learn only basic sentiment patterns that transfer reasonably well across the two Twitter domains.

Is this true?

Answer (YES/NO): YES